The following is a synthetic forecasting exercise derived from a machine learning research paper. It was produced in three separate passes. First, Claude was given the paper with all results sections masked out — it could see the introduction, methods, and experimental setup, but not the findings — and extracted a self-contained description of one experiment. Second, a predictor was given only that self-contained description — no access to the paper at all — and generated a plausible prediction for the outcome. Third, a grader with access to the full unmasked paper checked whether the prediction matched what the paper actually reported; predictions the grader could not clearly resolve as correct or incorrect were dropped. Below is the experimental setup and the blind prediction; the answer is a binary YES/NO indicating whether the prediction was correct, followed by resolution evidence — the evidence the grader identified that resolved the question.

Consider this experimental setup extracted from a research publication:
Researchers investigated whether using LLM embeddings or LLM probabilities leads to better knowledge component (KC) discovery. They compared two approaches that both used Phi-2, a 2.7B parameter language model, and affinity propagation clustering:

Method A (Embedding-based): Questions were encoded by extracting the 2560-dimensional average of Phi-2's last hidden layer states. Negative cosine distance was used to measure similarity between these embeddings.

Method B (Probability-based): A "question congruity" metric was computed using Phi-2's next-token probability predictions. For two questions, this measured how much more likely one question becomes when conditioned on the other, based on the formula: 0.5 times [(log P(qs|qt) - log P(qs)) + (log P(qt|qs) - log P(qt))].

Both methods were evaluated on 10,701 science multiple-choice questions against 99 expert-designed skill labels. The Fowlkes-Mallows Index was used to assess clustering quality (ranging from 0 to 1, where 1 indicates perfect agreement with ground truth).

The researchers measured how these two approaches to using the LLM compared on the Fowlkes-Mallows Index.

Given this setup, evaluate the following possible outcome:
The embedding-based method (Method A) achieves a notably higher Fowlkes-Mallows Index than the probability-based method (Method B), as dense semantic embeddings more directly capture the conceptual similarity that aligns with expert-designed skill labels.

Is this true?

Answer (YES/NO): YES